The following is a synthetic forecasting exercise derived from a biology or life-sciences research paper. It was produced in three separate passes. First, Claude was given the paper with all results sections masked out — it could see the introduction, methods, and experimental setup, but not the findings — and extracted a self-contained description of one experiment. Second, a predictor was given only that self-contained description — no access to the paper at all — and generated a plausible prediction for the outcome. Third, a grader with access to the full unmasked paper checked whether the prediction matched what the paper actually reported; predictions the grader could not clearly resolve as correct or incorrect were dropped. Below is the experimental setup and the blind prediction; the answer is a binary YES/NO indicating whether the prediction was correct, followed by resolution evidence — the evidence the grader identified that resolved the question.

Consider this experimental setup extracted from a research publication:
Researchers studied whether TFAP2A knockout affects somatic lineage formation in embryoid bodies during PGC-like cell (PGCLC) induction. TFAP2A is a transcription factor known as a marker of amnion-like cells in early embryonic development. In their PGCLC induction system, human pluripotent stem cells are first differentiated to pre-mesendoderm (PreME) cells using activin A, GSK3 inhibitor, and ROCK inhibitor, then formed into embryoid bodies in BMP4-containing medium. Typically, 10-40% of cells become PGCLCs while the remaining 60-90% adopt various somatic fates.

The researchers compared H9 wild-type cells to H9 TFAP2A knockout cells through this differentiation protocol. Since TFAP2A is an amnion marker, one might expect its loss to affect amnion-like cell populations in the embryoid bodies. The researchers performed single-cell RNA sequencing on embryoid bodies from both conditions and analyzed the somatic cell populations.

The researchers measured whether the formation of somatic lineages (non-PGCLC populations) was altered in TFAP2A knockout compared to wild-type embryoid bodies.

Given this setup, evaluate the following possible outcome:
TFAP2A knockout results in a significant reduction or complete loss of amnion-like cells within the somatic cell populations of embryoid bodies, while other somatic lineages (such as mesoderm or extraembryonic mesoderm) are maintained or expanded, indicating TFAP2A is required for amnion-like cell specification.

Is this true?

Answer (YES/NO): NO